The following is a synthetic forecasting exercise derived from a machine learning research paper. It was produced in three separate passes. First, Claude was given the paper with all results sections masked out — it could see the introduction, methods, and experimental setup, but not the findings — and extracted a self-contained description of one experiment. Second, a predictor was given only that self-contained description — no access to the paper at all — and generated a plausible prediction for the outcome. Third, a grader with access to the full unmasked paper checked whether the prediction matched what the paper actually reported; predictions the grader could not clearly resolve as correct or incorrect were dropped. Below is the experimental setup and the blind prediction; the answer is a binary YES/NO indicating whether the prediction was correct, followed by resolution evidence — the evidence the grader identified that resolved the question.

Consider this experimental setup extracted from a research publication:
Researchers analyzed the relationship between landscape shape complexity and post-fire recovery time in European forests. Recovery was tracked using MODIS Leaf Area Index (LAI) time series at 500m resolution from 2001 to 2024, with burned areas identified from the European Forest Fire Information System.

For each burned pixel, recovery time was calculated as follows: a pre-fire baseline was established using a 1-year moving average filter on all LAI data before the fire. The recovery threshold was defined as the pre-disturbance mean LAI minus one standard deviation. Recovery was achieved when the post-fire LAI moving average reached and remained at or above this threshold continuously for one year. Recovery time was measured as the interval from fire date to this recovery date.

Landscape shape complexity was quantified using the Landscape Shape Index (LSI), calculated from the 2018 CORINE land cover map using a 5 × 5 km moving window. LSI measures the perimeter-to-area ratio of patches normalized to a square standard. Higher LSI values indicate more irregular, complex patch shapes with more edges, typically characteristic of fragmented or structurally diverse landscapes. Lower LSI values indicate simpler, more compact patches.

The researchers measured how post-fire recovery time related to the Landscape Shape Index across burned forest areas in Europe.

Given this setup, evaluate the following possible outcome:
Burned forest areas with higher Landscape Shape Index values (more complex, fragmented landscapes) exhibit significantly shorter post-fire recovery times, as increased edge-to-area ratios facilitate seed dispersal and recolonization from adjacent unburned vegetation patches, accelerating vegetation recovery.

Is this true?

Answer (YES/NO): YES